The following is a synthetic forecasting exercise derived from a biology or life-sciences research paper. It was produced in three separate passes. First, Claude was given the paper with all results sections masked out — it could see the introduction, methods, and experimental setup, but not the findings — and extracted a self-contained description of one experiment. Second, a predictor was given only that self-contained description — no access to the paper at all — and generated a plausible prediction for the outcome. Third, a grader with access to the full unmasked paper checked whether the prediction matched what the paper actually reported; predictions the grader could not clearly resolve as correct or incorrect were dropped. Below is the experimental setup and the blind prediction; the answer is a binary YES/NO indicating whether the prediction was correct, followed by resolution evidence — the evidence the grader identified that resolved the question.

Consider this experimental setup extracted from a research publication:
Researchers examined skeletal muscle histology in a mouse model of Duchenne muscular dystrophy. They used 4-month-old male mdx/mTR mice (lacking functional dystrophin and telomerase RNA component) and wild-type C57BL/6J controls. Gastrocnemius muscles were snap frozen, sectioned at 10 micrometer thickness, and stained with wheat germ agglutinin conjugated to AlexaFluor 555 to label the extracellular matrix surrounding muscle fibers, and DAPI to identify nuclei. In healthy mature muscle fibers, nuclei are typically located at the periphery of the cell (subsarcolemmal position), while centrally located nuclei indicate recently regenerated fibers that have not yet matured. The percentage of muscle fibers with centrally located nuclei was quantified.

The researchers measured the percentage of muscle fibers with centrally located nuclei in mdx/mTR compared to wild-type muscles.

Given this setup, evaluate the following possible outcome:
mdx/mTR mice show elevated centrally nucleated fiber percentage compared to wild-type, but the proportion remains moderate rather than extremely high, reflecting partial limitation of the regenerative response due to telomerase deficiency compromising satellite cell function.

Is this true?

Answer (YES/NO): NO